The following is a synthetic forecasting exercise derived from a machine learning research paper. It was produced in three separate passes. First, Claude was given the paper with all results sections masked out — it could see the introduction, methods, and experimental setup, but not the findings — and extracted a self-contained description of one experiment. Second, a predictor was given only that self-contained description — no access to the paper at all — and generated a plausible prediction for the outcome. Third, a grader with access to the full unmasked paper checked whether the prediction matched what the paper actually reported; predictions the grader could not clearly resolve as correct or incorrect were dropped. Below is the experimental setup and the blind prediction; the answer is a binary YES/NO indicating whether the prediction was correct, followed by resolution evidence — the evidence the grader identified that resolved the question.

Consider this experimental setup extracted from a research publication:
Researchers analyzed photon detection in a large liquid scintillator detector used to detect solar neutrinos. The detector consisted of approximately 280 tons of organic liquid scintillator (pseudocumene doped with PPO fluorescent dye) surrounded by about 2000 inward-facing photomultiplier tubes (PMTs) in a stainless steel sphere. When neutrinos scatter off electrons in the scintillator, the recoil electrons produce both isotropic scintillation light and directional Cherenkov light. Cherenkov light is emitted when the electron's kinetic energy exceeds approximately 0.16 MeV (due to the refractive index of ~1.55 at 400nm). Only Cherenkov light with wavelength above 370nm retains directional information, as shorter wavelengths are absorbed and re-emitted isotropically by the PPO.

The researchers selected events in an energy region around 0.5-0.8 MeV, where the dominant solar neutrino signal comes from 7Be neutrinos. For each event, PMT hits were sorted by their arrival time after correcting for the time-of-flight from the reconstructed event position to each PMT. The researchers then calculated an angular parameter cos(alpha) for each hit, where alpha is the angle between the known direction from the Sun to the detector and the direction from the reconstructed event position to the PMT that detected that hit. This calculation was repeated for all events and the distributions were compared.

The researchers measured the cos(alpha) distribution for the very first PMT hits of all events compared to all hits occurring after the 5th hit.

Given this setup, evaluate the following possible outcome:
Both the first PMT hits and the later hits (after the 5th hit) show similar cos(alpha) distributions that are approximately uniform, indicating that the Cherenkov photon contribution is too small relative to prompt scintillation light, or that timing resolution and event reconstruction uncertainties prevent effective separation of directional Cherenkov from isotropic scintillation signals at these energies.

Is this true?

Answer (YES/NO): NO